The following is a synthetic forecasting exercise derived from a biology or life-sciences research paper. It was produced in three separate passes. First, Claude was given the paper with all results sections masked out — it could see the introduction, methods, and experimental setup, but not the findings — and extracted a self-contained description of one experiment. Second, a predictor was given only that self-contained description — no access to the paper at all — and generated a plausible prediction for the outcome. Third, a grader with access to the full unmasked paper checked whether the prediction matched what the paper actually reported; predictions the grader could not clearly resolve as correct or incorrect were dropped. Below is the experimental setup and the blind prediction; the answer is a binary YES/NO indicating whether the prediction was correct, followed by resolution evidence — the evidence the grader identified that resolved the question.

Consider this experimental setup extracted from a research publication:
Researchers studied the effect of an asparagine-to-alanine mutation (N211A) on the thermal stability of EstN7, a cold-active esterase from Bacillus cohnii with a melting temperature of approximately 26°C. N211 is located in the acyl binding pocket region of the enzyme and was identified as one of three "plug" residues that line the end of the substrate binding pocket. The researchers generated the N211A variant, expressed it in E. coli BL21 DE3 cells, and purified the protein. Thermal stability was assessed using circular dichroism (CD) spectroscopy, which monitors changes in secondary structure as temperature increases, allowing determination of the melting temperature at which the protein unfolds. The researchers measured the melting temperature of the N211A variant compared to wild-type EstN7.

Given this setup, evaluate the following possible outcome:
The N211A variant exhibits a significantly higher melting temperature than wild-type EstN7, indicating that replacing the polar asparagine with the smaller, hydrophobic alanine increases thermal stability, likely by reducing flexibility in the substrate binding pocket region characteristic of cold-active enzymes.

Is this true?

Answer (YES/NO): YES